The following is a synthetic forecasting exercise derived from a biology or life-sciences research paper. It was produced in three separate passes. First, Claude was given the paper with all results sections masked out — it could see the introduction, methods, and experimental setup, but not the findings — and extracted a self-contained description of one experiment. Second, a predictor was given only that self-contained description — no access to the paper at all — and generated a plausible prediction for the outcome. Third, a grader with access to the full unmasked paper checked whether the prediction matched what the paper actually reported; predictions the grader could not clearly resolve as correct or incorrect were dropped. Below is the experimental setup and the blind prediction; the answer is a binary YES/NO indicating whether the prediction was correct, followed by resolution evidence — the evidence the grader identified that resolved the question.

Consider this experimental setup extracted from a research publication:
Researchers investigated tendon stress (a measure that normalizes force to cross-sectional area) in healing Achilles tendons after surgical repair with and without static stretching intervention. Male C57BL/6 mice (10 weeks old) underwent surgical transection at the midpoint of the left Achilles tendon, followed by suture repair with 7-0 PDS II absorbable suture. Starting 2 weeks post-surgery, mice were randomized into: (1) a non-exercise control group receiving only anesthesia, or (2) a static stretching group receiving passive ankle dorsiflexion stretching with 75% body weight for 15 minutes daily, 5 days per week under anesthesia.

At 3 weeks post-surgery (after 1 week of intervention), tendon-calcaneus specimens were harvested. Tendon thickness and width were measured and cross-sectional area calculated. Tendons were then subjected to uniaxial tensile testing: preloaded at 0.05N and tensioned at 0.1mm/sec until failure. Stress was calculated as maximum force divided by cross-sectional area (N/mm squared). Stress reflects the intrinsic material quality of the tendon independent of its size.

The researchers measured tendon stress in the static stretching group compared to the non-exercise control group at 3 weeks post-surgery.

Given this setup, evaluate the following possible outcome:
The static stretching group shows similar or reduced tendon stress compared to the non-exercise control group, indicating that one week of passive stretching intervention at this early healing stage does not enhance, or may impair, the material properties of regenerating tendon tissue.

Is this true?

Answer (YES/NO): YES